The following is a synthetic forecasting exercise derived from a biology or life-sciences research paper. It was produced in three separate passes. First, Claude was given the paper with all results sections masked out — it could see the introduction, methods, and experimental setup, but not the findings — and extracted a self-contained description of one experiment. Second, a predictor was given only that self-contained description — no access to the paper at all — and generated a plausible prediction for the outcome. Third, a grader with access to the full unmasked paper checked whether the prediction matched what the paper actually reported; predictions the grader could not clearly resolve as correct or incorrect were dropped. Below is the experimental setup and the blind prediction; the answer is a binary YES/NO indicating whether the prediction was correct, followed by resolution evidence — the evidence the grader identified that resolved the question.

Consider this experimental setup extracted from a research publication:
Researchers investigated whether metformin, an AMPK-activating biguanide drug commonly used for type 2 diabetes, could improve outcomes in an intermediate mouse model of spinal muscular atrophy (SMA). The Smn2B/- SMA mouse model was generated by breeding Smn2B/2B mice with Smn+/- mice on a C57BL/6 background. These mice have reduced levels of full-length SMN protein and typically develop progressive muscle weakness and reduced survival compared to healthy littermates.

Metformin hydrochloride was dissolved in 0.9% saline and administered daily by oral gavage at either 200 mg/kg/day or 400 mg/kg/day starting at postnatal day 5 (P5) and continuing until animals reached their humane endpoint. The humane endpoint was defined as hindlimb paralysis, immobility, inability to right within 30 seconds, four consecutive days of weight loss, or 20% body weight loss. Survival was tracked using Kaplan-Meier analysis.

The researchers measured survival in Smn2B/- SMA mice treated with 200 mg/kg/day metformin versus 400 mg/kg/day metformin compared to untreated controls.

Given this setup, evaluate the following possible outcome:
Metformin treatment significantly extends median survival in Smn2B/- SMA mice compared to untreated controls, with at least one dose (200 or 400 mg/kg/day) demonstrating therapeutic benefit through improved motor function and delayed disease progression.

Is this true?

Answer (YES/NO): NO